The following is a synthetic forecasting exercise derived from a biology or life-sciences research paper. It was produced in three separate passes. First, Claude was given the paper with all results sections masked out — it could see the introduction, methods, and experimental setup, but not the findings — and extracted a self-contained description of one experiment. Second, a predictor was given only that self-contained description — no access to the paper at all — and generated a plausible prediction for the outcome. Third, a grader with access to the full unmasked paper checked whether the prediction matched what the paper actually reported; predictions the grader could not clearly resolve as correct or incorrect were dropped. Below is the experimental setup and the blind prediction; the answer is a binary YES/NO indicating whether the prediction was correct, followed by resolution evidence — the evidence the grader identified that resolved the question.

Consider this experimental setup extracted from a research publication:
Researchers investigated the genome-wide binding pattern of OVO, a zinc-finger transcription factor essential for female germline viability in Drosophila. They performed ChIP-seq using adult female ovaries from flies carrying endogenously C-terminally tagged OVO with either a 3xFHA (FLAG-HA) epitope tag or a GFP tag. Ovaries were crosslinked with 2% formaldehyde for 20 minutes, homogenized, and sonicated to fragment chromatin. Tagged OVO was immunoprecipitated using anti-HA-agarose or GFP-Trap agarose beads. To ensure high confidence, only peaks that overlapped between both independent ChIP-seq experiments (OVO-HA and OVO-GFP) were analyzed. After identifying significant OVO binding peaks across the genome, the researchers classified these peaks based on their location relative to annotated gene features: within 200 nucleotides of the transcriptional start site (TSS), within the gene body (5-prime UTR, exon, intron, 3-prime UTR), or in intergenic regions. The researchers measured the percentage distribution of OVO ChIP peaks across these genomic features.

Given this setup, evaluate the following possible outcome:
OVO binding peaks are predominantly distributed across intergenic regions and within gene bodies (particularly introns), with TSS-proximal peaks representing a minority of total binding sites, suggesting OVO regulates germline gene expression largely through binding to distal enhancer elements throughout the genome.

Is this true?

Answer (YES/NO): NO